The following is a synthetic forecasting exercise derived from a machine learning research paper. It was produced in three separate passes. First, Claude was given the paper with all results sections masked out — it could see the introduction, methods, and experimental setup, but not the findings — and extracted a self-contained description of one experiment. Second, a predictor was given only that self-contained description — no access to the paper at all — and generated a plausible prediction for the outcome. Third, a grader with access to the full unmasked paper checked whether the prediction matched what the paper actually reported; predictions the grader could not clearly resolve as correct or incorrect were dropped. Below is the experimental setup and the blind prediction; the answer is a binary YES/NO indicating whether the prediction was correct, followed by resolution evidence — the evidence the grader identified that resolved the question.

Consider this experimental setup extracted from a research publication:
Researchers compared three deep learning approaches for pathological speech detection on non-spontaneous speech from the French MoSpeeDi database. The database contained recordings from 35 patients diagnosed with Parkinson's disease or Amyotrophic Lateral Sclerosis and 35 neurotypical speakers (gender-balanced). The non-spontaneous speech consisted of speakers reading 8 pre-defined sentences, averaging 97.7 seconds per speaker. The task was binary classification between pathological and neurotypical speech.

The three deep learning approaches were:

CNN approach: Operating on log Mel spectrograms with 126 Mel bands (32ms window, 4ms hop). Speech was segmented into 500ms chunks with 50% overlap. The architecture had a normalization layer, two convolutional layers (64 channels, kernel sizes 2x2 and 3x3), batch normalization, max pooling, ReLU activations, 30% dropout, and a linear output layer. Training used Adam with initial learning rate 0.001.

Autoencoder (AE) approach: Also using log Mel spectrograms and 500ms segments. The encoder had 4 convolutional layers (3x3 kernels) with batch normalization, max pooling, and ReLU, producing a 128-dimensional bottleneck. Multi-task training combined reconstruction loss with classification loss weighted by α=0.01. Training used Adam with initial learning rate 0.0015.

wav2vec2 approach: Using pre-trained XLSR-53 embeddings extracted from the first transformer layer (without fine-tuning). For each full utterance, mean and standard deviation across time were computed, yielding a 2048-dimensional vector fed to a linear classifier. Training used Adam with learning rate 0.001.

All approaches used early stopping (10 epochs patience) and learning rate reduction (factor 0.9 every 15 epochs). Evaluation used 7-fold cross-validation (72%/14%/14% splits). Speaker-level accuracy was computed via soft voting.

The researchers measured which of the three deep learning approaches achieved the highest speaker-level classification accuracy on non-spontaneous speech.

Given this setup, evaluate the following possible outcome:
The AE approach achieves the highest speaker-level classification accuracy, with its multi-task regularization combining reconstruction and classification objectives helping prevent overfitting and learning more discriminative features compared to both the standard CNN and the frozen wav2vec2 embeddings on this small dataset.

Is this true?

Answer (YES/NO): NO